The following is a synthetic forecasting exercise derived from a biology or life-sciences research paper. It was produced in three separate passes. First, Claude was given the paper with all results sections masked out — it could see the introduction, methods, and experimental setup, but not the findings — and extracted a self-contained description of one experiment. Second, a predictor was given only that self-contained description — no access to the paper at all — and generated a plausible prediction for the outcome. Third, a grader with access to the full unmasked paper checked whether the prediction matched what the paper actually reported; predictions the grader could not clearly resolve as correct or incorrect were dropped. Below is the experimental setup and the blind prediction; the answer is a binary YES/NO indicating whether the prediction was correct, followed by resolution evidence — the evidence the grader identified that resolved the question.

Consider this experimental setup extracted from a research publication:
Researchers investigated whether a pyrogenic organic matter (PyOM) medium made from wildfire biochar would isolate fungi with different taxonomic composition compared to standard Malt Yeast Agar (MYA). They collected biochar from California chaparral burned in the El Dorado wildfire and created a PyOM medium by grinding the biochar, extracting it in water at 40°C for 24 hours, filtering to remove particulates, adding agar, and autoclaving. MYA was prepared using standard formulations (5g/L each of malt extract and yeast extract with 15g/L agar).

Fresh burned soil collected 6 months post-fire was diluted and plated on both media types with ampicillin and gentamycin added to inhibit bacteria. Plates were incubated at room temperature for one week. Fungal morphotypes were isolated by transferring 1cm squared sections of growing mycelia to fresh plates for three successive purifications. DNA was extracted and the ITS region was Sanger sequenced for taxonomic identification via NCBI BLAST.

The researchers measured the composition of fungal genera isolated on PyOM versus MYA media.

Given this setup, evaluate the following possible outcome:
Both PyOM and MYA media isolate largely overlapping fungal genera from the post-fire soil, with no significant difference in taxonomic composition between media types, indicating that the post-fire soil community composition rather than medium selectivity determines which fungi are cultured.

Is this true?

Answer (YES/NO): NO